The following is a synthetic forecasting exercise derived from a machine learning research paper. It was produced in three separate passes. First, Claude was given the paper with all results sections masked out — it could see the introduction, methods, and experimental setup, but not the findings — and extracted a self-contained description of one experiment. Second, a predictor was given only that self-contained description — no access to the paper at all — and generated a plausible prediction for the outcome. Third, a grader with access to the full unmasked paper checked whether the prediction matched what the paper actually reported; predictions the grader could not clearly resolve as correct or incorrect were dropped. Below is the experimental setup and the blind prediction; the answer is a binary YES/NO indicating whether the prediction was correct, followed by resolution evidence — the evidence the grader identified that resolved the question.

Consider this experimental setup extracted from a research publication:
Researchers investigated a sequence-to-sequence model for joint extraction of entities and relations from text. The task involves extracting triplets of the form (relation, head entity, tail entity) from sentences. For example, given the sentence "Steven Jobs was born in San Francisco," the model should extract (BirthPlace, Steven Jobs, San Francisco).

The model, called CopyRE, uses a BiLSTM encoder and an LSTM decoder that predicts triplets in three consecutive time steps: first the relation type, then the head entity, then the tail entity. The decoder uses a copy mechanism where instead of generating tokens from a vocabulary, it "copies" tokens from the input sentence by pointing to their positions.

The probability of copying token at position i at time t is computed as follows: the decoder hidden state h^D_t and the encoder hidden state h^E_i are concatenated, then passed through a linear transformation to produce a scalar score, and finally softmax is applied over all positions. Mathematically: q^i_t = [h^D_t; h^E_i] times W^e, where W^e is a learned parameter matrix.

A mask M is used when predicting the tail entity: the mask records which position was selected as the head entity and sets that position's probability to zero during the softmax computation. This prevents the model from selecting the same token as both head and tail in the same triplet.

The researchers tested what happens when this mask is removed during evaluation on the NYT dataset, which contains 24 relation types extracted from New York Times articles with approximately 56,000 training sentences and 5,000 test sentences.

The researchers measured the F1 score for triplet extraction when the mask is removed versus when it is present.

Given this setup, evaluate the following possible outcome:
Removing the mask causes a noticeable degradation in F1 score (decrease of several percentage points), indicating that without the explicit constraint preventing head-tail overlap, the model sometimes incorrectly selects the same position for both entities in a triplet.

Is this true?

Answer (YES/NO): NO